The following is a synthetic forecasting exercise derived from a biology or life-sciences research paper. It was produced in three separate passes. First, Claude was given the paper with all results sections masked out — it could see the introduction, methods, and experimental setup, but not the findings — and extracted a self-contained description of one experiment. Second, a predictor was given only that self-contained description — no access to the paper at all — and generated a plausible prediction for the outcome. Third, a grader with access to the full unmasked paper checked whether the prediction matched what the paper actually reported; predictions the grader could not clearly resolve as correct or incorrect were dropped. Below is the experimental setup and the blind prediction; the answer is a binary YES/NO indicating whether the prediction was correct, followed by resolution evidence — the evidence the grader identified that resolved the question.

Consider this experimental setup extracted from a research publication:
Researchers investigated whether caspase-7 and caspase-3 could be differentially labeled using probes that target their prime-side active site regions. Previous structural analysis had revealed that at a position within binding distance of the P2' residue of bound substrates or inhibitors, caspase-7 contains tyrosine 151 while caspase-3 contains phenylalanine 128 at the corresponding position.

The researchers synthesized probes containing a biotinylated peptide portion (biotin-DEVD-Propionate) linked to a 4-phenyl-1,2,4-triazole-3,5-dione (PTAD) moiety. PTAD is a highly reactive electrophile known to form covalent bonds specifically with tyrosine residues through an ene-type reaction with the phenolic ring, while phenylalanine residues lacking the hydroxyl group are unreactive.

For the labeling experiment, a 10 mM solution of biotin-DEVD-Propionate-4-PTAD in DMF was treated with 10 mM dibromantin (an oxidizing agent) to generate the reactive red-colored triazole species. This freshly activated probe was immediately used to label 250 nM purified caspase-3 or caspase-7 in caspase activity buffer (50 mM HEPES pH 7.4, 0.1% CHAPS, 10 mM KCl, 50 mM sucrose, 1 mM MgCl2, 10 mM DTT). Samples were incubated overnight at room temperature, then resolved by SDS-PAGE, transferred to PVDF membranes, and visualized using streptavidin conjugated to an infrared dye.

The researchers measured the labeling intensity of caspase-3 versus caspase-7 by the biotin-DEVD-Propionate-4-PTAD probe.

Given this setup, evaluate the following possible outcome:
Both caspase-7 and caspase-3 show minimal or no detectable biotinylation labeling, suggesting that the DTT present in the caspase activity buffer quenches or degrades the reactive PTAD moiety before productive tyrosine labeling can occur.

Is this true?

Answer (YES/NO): NO